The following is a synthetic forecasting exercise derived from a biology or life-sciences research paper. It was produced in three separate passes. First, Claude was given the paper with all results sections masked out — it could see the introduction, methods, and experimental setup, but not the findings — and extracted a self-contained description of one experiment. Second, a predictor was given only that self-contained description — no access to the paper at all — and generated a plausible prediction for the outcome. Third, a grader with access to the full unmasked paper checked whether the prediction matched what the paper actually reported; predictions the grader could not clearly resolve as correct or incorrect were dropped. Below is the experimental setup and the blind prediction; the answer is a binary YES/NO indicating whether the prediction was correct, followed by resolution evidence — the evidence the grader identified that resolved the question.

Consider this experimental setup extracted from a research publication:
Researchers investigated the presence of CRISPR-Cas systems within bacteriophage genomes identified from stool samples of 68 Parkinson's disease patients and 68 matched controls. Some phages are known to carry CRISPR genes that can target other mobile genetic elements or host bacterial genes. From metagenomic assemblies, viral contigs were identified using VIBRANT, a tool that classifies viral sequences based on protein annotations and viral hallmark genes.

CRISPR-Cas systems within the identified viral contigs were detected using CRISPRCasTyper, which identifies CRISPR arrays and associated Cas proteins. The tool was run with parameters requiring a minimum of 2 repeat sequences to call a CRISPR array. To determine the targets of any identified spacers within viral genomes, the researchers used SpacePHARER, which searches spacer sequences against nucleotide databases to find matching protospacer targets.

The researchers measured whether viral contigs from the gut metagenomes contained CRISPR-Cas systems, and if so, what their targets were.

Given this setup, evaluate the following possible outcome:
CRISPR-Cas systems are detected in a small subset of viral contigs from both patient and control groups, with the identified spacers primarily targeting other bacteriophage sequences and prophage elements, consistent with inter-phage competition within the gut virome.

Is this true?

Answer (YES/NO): YES